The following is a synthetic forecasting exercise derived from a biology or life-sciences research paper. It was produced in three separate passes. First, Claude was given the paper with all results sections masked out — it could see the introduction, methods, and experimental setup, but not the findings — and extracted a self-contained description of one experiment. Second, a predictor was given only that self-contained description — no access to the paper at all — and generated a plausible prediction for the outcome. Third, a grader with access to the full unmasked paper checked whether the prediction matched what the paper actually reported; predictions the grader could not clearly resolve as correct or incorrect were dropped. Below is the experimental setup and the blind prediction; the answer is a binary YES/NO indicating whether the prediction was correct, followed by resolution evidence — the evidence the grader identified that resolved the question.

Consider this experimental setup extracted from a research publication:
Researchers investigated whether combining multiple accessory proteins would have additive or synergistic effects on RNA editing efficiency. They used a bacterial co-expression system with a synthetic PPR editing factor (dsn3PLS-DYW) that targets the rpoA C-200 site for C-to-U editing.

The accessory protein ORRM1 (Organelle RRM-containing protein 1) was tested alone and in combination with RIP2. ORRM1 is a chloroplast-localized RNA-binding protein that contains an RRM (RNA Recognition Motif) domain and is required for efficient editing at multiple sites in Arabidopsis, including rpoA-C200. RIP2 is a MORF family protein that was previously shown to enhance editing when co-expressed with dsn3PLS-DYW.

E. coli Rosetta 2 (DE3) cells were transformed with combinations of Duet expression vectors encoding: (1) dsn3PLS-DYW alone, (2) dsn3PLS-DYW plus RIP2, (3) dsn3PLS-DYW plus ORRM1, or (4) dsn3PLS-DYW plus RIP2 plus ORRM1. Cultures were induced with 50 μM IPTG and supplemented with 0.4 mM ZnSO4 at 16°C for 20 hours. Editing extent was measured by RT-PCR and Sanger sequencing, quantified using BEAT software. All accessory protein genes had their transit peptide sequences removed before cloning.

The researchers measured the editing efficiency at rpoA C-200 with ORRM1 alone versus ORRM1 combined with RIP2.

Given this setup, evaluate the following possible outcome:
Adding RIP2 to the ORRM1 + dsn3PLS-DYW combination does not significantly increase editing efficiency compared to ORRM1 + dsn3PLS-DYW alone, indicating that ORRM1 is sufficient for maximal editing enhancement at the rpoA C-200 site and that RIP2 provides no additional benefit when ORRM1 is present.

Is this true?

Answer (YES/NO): NO